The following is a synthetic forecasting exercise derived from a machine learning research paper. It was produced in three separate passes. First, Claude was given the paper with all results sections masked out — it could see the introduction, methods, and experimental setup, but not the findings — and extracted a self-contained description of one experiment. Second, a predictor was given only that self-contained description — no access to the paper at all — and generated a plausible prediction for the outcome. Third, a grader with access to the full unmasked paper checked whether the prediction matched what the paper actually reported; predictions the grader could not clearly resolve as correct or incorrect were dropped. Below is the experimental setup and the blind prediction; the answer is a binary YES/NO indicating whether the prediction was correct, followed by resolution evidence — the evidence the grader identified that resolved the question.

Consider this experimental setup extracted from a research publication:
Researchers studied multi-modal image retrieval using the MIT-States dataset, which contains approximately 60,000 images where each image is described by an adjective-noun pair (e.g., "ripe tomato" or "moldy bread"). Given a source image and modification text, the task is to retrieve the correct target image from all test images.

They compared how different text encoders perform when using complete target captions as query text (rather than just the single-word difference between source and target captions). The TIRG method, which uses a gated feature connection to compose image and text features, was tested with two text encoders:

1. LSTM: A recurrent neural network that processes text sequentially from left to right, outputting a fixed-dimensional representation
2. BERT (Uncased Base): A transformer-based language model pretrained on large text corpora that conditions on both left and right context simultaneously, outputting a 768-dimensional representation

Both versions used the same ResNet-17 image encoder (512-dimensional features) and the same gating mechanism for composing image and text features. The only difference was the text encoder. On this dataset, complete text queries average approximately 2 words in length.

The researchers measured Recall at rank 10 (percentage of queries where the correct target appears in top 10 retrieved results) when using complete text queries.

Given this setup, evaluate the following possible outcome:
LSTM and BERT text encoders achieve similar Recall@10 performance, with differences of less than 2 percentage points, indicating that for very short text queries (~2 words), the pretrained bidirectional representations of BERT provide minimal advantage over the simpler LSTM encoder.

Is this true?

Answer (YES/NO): NO